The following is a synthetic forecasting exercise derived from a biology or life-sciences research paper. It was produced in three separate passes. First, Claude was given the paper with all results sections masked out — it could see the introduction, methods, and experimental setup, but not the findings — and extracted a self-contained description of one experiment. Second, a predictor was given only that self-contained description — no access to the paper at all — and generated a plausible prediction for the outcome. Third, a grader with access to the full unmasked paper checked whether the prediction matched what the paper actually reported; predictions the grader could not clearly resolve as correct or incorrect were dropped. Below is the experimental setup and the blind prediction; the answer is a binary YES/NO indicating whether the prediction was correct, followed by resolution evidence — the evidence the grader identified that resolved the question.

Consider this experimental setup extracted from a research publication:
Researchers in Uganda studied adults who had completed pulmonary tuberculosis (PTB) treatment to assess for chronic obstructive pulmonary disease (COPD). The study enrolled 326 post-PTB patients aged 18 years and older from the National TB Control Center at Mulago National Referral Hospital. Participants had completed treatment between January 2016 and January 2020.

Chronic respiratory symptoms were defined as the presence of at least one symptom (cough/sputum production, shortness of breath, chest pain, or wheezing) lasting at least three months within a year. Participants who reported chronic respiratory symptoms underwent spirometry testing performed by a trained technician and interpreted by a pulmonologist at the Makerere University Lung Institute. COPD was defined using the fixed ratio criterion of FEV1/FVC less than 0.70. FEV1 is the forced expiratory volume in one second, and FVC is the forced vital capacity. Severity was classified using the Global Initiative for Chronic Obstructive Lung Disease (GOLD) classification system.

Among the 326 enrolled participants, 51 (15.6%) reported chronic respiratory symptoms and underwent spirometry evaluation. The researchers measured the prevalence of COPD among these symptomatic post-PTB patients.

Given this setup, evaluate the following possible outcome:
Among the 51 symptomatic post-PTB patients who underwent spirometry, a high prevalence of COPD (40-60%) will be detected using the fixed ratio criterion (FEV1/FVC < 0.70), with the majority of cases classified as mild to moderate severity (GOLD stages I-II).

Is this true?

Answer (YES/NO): NO